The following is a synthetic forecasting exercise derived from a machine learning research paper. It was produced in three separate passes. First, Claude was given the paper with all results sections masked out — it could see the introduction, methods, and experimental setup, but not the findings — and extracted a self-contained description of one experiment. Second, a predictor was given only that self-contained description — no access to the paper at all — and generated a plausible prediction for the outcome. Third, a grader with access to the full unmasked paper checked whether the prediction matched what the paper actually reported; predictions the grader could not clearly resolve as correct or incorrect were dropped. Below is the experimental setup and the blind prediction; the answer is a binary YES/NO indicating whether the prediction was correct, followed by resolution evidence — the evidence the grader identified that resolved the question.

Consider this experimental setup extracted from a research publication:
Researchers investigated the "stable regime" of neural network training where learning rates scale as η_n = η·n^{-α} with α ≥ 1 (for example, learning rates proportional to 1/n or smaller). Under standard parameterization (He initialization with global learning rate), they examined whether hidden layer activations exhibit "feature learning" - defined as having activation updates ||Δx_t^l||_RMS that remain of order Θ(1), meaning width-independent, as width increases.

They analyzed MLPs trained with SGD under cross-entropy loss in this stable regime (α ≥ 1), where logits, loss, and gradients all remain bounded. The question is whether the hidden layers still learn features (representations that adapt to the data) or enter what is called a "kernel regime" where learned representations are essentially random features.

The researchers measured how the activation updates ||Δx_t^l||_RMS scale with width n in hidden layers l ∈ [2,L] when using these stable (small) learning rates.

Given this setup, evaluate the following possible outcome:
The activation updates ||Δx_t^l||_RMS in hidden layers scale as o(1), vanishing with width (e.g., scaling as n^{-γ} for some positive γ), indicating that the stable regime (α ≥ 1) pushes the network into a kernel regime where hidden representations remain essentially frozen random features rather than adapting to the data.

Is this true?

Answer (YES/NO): YES